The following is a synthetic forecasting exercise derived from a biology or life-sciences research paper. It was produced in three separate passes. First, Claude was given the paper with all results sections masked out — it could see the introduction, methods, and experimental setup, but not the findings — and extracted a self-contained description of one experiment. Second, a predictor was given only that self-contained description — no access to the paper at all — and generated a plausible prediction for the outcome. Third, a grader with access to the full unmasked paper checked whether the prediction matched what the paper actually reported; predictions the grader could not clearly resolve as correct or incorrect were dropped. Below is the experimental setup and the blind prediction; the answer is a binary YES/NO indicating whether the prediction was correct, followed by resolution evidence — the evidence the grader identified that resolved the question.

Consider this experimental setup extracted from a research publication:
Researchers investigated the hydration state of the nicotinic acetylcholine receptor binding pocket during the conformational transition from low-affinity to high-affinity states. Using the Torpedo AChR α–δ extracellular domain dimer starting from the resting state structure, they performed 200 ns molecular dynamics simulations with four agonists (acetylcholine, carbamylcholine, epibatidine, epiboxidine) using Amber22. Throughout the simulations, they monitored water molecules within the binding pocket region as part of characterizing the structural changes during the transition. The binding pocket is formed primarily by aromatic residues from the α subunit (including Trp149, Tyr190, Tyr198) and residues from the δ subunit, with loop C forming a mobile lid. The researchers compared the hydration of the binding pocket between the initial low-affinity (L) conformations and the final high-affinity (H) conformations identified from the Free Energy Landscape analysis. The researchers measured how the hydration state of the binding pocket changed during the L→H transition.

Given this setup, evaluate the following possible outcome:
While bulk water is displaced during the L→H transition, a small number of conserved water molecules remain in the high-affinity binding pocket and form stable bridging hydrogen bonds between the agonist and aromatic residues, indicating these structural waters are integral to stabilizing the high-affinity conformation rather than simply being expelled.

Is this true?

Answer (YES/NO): NO